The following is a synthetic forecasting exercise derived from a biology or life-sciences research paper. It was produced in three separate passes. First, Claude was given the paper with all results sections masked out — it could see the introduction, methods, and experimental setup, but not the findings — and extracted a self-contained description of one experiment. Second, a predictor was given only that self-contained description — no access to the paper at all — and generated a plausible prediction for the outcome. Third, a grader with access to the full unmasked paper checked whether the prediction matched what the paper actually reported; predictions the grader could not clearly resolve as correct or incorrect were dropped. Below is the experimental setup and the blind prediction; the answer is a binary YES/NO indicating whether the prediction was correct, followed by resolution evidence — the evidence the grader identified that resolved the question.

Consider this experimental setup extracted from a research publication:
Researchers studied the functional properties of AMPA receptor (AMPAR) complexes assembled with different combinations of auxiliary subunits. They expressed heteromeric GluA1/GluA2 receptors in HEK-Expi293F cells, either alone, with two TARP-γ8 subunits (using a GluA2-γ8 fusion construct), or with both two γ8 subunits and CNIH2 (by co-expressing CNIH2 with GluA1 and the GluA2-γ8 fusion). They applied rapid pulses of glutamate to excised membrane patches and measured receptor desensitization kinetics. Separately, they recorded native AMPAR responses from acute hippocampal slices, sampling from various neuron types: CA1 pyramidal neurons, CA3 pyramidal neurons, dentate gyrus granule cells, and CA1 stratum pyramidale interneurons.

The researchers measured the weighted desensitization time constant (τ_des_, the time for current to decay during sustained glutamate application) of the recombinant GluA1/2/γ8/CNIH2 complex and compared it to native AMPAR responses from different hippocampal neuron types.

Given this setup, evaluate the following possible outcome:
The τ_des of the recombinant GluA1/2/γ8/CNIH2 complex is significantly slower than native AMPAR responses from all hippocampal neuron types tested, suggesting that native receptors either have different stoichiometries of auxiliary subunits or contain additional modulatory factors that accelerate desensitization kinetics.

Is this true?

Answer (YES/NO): NO